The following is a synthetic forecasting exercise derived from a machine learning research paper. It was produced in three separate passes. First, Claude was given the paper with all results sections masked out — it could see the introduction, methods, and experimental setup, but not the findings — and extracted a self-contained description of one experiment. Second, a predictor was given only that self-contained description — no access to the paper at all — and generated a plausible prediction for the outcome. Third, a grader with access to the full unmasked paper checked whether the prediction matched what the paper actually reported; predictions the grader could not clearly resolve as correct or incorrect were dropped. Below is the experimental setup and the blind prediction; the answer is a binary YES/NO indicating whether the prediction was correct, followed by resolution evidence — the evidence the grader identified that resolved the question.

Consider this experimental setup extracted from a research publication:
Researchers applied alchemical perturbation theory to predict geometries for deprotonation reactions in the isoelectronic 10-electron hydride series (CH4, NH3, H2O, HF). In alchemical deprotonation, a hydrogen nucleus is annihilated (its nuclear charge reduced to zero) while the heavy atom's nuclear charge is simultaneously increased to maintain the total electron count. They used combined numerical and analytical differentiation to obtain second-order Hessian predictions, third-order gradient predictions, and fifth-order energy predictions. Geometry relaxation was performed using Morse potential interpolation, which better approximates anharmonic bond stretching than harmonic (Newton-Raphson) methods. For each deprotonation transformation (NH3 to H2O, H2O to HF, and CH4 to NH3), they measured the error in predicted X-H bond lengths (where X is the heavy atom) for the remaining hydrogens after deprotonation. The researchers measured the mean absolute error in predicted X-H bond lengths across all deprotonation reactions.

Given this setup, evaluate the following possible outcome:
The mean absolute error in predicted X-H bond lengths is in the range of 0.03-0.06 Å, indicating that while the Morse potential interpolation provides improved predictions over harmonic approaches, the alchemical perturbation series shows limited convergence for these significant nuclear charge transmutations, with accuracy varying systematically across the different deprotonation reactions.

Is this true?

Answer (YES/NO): NO